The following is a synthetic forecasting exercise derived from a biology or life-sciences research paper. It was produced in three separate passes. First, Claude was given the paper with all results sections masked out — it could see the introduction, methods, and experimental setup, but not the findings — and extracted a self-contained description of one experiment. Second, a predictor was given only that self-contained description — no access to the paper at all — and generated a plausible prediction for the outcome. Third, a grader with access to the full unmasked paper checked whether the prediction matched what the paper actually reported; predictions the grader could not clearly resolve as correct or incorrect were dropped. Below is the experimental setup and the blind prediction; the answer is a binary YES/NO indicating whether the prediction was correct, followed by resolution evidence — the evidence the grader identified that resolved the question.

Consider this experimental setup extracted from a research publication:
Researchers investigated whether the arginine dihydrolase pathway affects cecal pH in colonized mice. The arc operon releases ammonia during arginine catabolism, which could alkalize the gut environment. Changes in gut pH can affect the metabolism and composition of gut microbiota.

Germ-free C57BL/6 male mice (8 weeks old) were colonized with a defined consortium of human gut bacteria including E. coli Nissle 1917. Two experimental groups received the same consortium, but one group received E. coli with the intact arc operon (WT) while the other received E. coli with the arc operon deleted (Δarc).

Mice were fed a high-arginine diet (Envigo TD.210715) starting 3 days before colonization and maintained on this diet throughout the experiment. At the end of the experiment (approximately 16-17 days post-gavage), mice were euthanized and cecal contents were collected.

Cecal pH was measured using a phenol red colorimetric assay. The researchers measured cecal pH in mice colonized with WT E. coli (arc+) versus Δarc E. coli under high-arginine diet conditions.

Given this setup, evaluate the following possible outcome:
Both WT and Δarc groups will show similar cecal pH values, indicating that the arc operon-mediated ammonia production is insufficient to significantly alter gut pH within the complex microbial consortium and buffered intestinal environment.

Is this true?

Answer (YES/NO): YES